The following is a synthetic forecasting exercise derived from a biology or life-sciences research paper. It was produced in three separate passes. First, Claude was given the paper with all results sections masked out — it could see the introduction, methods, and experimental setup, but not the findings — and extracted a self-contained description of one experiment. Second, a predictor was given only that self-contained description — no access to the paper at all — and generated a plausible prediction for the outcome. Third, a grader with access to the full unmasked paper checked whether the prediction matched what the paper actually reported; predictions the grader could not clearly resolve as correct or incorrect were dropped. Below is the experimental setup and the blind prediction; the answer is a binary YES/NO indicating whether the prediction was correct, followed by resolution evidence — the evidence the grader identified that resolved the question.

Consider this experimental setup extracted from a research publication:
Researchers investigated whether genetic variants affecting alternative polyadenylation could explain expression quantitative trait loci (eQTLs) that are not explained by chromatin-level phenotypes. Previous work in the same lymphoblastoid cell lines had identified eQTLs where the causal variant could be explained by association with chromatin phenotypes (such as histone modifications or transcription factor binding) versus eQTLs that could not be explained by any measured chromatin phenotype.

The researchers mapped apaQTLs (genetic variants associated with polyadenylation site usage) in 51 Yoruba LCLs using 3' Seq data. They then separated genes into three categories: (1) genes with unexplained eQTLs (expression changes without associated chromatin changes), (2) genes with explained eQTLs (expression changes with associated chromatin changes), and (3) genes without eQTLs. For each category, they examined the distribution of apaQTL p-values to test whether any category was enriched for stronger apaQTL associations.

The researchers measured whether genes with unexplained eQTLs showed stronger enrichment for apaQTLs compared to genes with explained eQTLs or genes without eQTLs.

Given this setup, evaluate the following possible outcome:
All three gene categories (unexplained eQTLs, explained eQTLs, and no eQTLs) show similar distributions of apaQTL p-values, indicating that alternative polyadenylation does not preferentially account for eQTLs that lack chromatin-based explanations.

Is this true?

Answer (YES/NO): NO